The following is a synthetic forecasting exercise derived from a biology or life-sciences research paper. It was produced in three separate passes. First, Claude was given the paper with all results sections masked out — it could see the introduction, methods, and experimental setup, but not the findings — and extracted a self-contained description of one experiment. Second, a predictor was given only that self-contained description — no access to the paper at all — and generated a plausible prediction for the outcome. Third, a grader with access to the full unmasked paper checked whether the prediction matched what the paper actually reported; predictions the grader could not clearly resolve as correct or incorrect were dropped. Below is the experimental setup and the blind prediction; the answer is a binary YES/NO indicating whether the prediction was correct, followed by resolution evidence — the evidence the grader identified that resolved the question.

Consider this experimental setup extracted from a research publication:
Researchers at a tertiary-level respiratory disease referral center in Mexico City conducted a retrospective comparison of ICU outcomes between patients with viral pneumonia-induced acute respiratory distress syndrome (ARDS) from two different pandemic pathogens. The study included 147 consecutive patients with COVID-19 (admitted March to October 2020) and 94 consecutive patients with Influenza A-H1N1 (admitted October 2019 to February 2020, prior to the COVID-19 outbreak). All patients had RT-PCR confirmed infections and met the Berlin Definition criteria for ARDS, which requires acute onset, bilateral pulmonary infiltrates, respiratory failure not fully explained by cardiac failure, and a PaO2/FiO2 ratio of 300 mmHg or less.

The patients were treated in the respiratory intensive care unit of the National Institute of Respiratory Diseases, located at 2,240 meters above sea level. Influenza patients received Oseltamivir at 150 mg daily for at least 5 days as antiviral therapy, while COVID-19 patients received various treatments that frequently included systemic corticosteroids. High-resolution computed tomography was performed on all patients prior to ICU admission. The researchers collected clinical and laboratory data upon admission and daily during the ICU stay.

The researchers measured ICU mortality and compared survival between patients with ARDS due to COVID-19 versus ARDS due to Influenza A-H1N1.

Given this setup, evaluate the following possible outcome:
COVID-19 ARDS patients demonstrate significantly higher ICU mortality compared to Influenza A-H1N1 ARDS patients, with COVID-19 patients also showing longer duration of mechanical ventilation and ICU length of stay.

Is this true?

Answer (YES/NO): NO